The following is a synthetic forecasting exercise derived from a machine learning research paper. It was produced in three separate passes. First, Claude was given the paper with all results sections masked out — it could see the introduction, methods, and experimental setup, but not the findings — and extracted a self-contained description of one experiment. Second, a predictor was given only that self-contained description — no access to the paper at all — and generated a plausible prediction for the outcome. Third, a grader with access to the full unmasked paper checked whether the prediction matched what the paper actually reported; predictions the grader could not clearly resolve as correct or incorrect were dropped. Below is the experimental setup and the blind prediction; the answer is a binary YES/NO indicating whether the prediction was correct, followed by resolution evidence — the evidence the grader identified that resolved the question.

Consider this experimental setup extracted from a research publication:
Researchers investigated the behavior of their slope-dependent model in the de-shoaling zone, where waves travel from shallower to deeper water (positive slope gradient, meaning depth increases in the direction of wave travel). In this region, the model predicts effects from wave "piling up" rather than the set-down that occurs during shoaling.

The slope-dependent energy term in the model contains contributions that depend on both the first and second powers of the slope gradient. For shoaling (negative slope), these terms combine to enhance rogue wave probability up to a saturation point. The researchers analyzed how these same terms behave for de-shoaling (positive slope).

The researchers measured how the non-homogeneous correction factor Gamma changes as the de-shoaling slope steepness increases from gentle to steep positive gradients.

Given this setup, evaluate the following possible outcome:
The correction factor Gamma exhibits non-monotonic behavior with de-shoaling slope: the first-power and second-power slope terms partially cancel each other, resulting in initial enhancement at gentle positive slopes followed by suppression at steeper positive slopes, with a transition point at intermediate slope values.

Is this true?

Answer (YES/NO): NO